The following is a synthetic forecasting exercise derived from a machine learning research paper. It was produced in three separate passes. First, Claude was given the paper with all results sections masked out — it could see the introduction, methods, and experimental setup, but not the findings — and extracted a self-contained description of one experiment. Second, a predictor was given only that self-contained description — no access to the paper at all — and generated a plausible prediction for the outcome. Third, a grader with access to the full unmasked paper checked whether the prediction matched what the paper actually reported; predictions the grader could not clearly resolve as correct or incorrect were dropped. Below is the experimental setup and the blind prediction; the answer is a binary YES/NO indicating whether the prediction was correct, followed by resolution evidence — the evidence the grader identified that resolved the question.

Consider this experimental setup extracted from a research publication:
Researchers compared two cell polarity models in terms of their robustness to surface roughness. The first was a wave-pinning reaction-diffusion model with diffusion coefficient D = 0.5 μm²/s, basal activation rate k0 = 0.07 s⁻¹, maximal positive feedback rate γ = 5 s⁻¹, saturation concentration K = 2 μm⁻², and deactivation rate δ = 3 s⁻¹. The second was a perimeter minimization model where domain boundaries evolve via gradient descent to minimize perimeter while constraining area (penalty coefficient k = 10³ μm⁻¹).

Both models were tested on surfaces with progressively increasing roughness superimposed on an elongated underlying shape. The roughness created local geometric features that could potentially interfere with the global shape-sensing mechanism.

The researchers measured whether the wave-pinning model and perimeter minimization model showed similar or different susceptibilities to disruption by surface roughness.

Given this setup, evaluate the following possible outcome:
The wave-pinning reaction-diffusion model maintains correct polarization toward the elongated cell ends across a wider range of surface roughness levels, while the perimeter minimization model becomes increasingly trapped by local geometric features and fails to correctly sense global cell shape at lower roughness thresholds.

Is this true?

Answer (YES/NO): YES